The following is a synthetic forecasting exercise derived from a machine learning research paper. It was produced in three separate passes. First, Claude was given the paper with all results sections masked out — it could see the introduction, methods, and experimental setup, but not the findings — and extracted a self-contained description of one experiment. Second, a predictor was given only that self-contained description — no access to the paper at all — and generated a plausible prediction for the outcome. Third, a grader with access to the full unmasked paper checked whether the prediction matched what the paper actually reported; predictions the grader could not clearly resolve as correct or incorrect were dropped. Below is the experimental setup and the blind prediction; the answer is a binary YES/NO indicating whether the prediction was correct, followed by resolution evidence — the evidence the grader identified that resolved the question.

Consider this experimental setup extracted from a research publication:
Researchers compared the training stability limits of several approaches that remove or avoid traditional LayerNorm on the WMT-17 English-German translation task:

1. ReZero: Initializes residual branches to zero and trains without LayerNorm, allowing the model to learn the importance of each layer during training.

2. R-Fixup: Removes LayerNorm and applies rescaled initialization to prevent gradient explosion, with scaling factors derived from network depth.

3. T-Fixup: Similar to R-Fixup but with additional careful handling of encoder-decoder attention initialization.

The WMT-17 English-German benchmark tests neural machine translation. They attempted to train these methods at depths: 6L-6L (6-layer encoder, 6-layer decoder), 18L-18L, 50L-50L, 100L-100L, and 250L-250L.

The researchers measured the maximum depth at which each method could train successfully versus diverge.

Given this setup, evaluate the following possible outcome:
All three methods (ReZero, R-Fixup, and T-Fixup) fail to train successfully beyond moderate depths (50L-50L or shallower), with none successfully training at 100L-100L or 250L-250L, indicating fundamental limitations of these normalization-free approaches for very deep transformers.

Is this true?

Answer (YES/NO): YES